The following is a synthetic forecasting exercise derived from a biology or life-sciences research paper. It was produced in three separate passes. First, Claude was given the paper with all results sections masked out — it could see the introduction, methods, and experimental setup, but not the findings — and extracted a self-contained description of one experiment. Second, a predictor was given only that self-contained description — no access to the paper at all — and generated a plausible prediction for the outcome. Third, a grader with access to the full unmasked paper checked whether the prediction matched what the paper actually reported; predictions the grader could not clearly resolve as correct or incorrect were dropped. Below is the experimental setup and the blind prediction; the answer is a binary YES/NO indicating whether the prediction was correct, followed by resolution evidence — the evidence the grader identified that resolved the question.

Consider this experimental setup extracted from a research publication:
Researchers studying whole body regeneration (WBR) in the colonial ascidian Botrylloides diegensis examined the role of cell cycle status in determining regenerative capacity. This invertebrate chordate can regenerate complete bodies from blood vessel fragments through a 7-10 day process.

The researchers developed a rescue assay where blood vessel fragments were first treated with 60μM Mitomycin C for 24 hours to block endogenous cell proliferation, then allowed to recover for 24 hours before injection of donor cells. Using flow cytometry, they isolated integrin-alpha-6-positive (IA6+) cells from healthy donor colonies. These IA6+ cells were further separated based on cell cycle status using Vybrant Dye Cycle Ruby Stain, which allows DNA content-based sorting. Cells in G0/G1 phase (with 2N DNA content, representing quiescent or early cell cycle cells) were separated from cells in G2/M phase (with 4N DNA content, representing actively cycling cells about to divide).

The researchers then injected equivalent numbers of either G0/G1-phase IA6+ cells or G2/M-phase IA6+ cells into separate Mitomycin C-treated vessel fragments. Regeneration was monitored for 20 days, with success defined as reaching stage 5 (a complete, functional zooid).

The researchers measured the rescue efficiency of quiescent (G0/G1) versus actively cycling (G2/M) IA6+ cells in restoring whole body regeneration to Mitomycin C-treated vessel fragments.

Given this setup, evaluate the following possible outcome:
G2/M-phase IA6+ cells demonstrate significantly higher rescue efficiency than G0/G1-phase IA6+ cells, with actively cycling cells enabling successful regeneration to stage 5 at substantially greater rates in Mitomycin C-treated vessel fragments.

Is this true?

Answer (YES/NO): YES